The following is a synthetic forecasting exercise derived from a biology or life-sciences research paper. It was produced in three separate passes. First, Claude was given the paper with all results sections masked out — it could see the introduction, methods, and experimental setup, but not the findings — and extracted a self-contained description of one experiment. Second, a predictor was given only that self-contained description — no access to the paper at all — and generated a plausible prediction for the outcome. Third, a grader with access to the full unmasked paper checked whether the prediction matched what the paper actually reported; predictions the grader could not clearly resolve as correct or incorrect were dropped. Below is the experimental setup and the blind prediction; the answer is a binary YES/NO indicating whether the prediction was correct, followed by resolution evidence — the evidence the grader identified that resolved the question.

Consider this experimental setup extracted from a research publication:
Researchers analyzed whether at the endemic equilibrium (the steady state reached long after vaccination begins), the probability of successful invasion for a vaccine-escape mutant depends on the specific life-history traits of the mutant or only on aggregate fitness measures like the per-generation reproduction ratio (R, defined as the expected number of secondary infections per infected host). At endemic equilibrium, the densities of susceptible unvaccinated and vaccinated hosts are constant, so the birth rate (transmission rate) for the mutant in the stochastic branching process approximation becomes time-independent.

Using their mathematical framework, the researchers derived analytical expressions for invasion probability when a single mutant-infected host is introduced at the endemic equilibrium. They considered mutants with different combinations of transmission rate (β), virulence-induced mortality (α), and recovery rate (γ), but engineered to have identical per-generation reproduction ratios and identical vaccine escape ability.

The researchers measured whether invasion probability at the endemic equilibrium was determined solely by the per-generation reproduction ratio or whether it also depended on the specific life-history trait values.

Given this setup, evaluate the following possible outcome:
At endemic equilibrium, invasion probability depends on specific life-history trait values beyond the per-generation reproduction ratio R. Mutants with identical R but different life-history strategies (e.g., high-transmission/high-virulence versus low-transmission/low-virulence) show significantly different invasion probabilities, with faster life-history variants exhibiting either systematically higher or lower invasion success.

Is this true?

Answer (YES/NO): NO